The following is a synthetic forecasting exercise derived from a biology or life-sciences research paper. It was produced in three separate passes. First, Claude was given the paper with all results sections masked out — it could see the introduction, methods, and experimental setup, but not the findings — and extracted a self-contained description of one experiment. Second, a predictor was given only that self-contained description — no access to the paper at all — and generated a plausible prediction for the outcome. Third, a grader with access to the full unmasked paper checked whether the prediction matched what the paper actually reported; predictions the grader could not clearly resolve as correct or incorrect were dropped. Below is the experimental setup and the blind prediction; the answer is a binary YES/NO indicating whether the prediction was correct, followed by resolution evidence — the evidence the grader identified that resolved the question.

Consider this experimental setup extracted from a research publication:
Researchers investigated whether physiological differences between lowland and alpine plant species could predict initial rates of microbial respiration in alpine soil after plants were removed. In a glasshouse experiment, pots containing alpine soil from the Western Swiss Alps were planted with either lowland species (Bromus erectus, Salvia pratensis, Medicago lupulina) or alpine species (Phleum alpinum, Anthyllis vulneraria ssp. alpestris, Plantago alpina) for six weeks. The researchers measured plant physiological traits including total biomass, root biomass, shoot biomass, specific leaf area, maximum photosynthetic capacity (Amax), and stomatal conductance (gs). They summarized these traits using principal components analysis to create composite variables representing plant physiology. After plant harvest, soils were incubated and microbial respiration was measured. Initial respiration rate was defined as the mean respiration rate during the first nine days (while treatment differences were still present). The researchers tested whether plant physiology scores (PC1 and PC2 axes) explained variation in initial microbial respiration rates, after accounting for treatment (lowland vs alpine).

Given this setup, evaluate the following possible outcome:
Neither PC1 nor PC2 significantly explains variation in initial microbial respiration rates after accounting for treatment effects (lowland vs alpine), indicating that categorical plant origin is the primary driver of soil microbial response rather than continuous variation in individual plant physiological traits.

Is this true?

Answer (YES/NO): NO